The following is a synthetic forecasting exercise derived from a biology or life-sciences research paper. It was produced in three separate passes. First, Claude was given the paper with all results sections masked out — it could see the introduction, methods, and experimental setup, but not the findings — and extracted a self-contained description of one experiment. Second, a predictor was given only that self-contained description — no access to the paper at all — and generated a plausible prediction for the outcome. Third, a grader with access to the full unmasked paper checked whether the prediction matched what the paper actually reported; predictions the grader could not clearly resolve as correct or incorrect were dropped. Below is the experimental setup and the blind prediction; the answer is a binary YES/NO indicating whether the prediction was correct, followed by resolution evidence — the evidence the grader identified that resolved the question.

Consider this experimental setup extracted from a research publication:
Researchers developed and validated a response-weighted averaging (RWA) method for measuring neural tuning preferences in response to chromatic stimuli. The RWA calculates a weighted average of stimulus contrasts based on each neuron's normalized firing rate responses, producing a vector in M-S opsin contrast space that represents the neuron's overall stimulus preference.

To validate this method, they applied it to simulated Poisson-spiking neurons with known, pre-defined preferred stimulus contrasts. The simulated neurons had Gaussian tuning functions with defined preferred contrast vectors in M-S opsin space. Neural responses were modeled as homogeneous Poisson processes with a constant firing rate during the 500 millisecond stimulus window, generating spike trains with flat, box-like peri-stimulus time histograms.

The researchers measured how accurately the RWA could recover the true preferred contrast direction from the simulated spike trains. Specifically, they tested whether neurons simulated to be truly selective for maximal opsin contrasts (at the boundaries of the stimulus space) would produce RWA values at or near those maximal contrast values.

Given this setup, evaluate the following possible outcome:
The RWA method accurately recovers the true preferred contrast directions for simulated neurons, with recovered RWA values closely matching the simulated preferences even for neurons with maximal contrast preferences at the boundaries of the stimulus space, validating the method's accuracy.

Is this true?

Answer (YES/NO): NO